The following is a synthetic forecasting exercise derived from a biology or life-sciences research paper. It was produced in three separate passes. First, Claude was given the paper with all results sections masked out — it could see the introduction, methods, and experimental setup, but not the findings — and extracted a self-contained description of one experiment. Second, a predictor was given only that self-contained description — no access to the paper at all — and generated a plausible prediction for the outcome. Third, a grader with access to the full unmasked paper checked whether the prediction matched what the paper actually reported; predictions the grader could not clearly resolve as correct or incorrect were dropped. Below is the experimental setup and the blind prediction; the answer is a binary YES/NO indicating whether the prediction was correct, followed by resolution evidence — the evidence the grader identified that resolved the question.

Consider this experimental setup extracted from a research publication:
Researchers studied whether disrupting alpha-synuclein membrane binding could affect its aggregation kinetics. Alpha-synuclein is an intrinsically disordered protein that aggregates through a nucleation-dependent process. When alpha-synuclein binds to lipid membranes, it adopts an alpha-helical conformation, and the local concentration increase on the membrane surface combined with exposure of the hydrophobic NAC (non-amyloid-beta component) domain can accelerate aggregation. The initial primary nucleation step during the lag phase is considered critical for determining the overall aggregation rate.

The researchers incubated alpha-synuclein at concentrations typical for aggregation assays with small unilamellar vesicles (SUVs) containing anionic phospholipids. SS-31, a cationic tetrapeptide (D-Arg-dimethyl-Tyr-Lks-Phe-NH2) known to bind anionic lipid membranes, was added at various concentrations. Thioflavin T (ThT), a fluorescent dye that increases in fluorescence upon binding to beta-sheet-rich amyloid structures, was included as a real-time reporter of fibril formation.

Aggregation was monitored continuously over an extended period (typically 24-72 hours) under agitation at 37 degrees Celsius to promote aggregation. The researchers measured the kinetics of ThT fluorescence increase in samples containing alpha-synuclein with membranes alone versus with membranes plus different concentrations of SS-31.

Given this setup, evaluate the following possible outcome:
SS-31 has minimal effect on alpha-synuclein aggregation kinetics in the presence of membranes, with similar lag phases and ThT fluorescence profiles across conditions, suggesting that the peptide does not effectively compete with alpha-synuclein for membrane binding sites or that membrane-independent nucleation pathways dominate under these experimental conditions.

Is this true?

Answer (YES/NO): NO